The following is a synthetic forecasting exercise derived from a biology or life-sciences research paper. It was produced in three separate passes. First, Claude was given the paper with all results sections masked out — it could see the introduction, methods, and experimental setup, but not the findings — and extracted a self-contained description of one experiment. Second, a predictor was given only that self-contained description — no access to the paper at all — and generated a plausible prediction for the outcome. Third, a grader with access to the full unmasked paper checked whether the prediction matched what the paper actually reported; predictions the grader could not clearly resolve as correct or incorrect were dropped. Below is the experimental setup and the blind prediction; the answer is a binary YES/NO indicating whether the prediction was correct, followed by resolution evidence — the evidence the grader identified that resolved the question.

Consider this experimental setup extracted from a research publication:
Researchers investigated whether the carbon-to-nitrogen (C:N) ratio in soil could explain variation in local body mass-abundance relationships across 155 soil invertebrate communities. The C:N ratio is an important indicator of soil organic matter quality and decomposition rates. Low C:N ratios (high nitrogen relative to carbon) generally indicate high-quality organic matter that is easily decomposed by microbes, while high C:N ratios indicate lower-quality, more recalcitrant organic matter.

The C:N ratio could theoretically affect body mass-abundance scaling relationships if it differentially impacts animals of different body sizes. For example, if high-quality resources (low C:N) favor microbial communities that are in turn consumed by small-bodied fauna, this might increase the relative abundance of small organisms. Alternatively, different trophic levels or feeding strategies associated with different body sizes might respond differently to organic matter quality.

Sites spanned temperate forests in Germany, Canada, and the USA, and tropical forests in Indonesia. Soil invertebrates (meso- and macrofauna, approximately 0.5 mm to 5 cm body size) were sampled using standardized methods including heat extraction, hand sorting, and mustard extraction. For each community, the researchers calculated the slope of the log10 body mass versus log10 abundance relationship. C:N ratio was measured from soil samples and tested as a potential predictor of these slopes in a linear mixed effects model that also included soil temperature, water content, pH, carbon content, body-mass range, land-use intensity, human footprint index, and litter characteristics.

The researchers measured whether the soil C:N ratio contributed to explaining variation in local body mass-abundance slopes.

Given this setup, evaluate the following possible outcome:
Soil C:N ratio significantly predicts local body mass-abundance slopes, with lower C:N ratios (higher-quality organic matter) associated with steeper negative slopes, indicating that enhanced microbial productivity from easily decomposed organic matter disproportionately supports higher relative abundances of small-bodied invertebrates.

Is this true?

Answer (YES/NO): NO